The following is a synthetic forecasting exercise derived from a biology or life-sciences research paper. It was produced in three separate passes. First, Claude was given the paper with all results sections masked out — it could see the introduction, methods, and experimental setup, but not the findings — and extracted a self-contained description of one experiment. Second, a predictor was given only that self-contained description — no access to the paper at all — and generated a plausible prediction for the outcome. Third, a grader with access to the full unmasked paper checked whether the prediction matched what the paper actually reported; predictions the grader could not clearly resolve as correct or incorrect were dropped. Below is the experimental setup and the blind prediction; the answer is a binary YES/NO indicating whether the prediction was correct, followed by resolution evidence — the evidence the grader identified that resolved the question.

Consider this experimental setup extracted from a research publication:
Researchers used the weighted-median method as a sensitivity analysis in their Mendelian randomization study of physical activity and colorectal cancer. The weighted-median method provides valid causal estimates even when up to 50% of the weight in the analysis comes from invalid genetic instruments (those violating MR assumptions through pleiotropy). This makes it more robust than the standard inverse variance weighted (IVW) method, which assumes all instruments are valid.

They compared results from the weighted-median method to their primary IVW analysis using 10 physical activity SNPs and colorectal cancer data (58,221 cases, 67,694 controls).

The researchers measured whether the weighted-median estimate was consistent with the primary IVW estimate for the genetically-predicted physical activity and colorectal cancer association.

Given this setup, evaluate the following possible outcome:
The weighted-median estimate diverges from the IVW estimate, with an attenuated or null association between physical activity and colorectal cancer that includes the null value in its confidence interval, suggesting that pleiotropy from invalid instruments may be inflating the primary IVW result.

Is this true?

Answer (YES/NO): NO